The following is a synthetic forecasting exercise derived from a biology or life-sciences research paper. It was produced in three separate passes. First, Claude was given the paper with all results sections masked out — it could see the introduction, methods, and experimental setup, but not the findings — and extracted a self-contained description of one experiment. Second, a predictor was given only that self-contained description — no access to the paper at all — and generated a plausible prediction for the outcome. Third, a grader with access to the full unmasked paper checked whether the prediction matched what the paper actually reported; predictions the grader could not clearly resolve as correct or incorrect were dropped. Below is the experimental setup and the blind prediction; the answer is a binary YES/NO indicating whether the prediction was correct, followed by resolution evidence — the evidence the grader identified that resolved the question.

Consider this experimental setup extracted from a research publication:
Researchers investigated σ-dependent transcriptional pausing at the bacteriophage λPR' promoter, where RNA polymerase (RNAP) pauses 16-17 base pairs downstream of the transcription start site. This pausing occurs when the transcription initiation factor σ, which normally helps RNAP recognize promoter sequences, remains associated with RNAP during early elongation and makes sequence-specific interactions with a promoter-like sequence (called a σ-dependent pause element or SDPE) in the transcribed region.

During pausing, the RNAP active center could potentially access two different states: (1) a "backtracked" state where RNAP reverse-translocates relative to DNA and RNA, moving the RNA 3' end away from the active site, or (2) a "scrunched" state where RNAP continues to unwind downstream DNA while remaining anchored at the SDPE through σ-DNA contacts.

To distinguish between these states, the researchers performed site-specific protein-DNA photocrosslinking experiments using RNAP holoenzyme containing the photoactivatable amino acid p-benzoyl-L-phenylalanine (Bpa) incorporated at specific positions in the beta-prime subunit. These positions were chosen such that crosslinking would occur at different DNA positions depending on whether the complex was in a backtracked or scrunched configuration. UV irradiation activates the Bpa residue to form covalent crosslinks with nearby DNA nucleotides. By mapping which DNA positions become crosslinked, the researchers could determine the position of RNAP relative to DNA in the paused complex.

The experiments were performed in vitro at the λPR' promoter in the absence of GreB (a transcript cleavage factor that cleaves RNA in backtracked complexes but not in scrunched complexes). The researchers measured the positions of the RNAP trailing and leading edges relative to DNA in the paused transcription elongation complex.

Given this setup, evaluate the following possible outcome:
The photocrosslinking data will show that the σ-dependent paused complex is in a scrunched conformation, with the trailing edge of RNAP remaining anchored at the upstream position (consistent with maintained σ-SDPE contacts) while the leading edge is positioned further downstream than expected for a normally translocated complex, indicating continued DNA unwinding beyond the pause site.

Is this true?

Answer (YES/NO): NO